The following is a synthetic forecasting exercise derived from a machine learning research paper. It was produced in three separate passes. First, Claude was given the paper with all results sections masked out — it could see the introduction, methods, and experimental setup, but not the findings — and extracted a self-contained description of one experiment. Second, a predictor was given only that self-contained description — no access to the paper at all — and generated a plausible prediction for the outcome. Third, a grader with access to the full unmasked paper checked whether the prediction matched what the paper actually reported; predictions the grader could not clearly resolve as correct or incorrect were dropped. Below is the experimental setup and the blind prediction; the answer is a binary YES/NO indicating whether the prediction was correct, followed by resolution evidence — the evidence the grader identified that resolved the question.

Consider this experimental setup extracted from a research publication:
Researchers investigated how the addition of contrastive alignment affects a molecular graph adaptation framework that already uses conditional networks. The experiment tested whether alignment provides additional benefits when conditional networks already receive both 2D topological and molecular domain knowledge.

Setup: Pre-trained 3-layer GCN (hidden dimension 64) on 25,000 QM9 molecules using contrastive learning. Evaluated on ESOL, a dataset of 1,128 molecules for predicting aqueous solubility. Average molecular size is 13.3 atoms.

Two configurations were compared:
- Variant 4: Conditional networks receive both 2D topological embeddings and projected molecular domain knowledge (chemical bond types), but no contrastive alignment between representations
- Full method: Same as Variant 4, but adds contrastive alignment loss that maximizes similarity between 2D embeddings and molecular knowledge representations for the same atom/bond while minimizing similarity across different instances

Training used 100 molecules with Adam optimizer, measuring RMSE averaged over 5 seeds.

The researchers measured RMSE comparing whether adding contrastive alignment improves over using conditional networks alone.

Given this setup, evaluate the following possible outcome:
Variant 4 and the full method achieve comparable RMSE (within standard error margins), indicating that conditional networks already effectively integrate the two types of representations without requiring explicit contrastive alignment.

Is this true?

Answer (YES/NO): NO